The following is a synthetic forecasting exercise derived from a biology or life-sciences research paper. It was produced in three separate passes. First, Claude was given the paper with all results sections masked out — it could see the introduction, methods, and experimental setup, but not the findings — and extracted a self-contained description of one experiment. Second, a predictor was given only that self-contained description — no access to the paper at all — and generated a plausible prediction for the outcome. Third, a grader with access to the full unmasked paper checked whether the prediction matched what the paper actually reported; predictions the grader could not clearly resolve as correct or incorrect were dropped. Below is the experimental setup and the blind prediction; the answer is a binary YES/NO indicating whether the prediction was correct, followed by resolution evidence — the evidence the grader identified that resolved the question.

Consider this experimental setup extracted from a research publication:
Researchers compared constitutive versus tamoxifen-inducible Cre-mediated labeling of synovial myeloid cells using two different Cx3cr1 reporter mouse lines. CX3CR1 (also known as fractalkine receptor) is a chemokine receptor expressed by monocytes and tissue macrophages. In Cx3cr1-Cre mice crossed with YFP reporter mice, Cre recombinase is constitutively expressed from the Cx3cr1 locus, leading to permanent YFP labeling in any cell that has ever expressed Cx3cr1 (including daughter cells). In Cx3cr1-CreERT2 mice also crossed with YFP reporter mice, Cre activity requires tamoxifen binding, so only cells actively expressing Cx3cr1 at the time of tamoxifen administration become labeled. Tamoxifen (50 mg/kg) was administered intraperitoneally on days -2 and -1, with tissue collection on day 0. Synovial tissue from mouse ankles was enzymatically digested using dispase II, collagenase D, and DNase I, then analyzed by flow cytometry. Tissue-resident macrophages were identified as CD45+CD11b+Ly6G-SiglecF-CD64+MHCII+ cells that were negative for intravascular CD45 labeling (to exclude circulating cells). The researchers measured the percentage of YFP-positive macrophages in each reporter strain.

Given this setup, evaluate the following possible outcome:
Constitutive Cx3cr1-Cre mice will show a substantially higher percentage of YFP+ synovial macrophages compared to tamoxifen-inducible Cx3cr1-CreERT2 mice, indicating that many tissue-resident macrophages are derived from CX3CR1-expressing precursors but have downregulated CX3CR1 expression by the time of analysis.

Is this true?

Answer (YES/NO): YES